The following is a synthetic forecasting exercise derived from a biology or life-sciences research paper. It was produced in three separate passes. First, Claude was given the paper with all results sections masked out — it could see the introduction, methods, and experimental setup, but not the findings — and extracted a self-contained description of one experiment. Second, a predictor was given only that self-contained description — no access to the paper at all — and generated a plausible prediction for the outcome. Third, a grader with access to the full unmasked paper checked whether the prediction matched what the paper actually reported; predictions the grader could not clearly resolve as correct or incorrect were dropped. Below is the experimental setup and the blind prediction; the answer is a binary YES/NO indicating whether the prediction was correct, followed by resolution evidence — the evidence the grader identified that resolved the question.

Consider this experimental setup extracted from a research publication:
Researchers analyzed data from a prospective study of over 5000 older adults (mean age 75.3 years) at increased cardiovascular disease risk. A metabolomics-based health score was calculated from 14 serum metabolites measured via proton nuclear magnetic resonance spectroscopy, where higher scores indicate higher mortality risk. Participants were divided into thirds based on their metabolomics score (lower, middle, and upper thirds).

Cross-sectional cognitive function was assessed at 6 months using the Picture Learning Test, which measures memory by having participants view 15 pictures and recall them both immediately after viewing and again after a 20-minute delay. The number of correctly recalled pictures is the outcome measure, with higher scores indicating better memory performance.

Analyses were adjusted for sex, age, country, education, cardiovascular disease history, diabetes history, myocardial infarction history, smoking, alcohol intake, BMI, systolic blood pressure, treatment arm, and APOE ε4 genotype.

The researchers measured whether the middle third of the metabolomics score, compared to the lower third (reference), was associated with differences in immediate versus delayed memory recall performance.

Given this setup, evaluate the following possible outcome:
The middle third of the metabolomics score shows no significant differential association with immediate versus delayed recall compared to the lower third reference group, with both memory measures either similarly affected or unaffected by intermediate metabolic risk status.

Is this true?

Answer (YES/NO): NO